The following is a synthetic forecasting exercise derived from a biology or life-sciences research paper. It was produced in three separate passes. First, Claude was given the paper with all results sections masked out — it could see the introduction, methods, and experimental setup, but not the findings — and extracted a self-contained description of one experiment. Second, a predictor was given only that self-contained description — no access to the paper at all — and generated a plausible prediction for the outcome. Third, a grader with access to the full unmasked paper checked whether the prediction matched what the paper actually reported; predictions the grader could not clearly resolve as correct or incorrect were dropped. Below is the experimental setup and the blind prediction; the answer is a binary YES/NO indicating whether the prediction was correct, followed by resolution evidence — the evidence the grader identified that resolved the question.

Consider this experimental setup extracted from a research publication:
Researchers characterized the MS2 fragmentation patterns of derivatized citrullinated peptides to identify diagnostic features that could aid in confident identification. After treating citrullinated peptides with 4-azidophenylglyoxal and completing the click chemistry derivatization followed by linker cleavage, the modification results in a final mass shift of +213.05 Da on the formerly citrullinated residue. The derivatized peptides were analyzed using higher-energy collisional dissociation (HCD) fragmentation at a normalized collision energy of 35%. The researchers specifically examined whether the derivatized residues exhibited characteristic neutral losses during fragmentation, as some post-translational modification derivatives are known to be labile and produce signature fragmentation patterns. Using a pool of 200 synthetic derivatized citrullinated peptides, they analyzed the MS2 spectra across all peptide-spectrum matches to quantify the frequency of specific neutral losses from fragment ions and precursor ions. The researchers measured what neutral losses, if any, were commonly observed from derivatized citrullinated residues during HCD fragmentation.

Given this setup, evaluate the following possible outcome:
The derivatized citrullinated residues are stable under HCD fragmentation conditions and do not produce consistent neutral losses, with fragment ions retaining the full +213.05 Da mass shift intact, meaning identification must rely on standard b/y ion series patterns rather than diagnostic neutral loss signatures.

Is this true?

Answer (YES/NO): NO